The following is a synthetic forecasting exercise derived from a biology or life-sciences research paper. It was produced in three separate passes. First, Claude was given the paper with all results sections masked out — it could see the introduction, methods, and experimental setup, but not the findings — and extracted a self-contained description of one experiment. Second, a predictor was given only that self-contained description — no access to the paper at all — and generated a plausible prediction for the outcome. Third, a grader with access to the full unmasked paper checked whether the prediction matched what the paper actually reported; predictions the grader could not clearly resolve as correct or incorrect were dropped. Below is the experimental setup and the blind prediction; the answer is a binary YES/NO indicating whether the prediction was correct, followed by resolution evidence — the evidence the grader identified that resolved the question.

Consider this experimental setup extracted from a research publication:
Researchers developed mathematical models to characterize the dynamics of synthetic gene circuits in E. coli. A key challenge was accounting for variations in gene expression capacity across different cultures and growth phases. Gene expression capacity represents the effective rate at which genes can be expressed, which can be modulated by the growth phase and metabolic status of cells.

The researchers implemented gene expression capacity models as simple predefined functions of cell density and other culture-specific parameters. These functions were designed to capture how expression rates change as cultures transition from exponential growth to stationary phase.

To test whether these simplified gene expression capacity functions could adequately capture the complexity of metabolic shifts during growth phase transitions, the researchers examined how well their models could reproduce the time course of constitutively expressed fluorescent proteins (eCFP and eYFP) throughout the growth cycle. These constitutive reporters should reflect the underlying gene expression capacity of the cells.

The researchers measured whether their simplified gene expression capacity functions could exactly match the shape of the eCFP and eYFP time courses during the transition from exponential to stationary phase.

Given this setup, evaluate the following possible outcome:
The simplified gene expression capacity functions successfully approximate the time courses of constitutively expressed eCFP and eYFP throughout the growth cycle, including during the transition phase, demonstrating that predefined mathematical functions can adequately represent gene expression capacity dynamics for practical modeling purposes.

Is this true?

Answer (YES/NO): NO